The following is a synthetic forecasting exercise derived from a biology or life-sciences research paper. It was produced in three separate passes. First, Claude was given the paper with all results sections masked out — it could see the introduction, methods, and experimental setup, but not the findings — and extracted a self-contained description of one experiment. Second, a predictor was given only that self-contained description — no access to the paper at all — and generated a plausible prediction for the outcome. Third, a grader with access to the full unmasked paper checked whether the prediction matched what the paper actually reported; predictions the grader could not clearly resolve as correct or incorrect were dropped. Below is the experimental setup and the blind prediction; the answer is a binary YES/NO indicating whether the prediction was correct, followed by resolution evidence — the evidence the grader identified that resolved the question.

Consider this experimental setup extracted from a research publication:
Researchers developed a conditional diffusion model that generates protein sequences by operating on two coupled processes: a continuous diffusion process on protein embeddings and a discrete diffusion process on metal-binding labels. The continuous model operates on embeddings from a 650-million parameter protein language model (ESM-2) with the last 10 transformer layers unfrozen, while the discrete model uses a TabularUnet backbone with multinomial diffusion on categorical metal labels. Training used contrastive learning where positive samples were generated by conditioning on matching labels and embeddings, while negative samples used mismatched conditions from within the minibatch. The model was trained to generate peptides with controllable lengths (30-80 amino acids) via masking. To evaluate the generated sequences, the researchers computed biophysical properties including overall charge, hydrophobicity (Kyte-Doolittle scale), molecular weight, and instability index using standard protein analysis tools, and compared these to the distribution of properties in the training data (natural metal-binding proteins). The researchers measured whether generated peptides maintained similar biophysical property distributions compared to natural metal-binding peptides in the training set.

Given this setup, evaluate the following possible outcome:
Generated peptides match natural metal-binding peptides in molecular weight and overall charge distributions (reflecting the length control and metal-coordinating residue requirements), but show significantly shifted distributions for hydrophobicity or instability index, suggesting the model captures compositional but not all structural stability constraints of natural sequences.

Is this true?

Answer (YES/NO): NO